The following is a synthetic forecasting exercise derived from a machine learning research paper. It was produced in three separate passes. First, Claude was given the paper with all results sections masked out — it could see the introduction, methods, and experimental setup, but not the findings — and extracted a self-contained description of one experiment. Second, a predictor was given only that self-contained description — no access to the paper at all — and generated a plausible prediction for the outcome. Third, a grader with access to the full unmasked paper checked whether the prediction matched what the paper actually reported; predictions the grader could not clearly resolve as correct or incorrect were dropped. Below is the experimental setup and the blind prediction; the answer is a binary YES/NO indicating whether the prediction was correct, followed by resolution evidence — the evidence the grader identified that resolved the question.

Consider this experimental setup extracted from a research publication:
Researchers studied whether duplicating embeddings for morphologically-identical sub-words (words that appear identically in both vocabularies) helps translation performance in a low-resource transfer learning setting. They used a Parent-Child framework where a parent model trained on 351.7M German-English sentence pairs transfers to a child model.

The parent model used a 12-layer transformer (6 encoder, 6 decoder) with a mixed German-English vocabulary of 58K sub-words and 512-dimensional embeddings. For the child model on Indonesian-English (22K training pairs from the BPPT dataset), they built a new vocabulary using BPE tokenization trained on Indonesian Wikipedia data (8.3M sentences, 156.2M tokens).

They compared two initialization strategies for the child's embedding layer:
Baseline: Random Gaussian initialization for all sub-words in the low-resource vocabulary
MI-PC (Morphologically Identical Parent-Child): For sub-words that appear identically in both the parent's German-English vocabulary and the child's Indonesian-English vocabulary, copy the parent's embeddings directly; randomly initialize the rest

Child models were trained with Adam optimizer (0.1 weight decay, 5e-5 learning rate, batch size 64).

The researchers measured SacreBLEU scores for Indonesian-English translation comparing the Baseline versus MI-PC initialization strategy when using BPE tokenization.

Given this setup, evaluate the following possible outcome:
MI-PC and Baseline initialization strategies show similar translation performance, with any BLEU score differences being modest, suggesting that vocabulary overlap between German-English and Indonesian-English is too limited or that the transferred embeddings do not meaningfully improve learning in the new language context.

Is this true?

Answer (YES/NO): YES